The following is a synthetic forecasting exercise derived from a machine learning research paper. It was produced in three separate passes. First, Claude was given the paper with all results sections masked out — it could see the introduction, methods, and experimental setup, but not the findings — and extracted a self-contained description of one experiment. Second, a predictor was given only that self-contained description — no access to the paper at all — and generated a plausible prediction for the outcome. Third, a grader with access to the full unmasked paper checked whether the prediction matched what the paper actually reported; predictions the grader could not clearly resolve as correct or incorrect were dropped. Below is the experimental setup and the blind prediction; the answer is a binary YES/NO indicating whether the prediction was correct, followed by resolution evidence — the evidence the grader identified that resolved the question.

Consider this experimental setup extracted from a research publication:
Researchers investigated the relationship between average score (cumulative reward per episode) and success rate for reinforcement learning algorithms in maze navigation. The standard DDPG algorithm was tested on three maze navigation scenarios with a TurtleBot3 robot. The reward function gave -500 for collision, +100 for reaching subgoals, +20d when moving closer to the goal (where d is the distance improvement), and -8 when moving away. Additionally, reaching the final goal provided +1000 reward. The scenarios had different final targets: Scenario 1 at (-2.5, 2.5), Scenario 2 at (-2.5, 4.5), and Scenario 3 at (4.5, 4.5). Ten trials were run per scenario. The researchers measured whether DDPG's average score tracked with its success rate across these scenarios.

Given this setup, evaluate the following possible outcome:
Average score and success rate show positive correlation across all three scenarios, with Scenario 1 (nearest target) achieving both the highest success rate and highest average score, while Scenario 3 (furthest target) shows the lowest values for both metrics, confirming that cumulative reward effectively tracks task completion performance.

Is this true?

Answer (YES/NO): YES